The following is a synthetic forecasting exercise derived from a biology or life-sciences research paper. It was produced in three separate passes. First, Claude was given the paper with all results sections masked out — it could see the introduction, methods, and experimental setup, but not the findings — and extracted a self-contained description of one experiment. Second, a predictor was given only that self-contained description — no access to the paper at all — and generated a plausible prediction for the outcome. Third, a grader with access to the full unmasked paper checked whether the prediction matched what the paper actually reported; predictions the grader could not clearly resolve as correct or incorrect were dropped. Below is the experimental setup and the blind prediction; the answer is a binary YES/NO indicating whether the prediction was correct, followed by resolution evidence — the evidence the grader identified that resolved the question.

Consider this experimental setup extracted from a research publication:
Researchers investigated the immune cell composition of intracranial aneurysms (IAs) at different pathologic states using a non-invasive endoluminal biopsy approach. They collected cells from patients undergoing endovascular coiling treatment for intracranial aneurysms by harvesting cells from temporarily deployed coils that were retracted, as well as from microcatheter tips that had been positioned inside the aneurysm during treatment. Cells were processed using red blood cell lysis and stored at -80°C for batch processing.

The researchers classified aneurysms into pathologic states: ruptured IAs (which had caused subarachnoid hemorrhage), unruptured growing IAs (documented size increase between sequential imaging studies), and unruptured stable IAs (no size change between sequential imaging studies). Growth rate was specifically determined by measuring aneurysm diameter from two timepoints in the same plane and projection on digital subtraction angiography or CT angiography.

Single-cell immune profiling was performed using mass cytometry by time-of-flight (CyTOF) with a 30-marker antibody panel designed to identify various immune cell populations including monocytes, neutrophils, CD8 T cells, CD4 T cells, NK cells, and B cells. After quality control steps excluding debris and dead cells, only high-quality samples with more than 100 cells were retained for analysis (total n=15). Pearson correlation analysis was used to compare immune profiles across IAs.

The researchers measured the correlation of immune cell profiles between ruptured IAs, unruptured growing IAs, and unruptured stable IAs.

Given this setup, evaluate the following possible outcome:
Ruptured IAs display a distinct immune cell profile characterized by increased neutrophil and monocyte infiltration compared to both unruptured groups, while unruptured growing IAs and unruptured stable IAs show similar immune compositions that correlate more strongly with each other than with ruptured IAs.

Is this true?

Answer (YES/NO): NO